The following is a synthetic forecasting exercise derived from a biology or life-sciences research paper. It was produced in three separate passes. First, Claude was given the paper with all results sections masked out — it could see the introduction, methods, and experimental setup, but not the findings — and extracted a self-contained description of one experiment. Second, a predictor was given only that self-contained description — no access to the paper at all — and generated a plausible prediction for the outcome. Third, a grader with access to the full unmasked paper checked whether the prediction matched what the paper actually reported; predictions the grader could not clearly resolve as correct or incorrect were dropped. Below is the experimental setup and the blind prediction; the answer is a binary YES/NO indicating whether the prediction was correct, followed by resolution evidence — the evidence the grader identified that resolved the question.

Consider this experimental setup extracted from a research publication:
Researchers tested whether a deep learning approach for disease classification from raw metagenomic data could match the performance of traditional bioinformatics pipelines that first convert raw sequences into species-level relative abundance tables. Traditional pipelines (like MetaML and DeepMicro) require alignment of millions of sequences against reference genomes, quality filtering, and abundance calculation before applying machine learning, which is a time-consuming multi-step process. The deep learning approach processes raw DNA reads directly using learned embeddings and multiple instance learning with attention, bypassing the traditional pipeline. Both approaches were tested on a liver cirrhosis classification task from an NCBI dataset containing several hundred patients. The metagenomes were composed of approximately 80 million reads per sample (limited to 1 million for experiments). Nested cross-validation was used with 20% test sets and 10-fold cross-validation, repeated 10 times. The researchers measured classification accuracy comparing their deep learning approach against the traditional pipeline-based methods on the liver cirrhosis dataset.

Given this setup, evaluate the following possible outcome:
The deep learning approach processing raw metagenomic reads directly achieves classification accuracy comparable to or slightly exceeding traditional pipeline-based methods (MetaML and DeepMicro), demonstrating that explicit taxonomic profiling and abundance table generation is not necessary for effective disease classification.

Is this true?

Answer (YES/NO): NO